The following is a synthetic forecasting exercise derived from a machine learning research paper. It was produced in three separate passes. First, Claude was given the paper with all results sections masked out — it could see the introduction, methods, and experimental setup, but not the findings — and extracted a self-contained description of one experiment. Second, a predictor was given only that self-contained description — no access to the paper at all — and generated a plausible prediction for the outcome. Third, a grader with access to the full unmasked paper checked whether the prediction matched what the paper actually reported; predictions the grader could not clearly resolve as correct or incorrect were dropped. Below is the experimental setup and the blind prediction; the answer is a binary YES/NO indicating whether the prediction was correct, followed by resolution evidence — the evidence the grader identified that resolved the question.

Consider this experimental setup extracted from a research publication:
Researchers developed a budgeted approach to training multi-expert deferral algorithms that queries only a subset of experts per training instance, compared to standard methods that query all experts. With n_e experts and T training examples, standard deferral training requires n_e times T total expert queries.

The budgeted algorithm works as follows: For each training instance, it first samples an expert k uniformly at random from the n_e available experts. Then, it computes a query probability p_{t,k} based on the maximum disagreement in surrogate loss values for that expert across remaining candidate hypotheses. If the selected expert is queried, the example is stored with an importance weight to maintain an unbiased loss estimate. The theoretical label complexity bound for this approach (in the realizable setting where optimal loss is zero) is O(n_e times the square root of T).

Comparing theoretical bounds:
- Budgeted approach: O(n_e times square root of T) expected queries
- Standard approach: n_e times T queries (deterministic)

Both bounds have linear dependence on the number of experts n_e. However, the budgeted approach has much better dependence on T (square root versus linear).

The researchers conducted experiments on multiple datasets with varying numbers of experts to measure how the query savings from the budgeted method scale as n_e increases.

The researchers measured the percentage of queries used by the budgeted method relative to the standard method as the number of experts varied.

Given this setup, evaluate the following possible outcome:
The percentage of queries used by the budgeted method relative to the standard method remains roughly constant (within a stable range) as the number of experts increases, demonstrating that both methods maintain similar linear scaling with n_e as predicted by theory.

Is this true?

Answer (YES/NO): NO